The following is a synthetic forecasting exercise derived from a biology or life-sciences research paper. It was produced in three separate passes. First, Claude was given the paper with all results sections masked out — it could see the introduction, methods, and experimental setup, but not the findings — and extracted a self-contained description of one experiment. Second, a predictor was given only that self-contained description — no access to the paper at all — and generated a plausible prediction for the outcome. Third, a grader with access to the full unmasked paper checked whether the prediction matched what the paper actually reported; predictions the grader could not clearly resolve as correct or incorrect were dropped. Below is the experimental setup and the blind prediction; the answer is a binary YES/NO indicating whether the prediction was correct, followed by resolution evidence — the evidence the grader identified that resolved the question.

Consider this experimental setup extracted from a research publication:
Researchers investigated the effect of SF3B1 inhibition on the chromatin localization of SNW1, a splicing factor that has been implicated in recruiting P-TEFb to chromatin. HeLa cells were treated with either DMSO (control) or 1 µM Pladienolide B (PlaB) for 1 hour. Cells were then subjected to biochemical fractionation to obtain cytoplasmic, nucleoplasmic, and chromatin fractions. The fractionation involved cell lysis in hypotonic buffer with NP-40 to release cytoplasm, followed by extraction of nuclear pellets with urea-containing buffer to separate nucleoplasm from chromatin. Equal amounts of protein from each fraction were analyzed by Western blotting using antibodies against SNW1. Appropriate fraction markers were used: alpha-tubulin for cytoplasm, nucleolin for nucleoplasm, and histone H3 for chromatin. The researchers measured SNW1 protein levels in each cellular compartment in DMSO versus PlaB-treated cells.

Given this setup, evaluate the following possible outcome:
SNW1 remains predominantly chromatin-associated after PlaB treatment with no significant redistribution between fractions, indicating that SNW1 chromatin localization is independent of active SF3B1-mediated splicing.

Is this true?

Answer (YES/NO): NO